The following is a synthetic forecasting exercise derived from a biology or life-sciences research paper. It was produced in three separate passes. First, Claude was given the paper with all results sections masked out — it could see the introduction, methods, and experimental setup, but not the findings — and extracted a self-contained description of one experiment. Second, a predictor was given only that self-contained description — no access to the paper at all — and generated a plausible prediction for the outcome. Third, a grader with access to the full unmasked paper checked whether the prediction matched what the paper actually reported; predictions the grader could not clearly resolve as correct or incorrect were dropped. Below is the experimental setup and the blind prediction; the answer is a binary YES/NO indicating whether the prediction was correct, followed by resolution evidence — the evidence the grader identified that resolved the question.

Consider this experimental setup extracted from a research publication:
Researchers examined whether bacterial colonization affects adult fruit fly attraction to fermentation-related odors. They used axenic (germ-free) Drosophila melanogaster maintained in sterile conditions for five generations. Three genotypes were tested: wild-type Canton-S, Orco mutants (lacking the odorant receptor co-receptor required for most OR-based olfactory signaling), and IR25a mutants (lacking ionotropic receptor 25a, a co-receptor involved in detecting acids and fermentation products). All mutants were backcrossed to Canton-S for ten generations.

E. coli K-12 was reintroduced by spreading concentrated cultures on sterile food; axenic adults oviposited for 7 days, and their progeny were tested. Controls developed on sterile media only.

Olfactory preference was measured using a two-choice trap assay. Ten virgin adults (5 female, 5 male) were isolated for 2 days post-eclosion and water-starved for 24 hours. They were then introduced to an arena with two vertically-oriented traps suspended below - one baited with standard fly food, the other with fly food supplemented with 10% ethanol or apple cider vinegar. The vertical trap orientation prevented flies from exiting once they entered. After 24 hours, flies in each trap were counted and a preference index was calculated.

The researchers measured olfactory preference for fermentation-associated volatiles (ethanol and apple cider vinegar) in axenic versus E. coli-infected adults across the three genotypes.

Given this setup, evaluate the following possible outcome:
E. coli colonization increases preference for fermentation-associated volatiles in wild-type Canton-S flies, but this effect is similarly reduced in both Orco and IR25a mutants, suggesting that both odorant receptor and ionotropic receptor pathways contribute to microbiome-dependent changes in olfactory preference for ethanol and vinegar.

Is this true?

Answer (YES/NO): NO